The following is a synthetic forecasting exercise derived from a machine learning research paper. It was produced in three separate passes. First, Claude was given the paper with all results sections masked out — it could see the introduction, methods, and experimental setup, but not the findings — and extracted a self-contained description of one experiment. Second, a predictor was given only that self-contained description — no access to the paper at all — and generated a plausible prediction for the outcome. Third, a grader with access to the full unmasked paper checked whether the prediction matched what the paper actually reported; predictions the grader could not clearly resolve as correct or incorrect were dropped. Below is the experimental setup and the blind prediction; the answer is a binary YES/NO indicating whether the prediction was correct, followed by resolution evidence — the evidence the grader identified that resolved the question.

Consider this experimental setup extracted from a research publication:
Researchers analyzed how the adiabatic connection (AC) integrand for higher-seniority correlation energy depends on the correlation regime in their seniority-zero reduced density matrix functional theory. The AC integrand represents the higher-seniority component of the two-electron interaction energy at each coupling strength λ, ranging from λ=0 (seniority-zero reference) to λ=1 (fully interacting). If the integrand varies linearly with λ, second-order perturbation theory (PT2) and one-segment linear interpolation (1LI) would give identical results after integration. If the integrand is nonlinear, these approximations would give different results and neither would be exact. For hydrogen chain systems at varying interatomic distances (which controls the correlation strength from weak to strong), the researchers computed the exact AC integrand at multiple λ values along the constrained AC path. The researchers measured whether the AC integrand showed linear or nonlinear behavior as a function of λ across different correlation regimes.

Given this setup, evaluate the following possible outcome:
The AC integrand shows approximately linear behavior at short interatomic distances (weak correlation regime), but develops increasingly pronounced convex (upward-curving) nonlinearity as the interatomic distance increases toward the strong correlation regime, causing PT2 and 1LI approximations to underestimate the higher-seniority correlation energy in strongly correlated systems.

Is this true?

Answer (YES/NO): NO